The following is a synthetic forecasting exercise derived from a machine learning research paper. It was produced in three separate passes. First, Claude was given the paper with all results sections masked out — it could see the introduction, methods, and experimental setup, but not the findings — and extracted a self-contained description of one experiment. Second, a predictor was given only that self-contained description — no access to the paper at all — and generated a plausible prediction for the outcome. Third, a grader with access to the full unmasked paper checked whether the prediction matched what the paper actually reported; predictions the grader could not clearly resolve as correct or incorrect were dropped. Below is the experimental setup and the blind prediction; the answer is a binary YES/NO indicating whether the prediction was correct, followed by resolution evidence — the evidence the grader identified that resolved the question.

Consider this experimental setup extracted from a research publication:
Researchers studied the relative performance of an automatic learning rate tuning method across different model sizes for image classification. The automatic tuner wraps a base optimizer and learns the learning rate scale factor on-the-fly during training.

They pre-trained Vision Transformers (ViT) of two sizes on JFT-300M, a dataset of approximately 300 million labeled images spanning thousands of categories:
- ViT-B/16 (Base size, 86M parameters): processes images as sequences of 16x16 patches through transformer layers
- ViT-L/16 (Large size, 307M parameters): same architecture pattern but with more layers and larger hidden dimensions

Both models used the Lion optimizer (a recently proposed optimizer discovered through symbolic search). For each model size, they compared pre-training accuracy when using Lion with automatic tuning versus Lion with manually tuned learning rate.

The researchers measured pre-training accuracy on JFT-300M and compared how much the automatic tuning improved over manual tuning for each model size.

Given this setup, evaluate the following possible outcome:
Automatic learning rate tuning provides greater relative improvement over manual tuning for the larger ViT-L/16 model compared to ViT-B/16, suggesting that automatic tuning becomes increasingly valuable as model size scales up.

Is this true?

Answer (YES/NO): YES